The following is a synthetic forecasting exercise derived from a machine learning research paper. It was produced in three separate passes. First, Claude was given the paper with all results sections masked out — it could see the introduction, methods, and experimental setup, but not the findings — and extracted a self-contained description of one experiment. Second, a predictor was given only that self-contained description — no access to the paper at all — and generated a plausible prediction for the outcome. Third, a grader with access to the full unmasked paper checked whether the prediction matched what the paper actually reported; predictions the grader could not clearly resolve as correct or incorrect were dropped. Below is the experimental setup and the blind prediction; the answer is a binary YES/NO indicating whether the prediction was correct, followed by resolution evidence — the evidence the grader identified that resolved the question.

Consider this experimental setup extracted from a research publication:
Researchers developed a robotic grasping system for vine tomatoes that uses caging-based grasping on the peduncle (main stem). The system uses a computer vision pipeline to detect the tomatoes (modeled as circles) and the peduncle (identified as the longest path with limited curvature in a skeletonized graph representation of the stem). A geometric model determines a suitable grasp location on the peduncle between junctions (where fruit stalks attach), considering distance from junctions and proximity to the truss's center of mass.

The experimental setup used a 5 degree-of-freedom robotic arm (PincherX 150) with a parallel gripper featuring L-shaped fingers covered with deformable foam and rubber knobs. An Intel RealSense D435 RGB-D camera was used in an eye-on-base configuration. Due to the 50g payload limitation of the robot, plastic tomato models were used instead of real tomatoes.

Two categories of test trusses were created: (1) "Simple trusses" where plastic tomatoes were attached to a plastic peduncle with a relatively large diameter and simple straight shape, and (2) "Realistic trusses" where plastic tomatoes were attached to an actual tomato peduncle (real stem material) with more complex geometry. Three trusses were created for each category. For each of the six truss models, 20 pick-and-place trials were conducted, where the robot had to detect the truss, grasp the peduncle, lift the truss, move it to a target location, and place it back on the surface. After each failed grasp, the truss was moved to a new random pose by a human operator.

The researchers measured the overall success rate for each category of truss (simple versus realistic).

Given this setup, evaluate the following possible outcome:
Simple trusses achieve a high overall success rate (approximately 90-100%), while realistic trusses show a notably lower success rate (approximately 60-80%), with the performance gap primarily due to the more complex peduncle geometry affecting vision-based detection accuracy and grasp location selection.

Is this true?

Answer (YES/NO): NO